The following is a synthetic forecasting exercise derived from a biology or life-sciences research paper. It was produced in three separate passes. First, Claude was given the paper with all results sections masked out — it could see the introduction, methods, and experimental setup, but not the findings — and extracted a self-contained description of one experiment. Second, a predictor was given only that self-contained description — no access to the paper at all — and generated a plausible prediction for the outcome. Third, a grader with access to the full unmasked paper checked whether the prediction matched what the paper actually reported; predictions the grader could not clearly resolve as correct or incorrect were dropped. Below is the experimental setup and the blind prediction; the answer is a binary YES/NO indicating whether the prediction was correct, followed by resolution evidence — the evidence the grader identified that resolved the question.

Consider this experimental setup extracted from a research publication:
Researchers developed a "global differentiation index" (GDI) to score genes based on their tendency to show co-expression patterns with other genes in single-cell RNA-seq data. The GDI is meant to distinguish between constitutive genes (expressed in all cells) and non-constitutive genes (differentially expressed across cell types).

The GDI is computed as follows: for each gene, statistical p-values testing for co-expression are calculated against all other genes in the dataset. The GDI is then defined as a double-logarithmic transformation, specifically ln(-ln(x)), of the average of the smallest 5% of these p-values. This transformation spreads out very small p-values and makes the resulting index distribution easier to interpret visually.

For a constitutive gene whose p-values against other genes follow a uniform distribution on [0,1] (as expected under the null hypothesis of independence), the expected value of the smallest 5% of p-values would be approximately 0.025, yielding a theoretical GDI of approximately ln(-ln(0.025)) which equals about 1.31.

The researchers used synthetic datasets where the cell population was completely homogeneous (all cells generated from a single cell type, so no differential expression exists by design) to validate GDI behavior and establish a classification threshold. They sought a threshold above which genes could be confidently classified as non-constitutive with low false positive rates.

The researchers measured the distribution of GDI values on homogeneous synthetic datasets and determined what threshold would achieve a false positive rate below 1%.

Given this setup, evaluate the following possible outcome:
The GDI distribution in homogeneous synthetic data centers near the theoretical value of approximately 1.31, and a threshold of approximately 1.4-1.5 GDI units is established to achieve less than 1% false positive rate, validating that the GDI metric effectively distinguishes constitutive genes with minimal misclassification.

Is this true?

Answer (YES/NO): YES